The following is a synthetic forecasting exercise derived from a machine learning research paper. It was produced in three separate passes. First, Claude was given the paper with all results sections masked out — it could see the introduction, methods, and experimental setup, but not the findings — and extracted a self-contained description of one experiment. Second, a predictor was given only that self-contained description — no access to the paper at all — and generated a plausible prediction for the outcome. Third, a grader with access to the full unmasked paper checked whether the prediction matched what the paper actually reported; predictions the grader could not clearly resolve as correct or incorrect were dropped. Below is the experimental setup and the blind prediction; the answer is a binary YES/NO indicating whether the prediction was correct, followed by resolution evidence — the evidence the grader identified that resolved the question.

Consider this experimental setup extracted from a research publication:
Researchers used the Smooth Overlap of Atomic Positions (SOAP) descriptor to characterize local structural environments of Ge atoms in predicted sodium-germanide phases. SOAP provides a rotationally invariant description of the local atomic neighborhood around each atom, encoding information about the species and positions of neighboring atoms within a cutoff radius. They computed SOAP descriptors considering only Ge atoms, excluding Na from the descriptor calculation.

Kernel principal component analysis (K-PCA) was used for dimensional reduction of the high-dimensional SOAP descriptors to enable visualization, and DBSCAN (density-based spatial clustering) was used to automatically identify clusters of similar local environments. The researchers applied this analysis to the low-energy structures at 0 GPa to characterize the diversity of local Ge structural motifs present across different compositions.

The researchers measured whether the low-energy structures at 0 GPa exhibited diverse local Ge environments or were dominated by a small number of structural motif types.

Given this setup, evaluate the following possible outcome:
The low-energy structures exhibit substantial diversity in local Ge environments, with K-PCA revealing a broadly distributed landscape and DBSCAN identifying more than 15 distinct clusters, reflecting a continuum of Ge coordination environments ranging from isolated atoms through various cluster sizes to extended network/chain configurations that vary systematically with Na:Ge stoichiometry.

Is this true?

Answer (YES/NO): NO